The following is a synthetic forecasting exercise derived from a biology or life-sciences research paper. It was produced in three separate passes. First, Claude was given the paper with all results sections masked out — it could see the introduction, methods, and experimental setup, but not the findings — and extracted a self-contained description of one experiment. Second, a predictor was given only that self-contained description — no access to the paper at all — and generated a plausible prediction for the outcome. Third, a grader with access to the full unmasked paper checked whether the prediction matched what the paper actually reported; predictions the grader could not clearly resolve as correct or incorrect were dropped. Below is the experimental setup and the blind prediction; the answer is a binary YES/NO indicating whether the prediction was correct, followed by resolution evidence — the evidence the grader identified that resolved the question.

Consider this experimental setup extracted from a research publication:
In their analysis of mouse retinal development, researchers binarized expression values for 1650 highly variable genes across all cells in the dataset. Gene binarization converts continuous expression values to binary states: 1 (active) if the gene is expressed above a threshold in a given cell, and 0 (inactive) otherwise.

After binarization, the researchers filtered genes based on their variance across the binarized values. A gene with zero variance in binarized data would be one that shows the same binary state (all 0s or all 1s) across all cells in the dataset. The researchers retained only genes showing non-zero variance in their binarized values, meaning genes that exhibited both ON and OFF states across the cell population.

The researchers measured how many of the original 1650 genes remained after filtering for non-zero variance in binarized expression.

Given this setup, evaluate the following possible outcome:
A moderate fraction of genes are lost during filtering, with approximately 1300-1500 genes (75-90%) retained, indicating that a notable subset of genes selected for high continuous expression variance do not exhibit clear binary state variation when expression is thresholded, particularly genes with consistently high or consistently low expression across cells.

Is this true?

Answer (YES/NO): YES